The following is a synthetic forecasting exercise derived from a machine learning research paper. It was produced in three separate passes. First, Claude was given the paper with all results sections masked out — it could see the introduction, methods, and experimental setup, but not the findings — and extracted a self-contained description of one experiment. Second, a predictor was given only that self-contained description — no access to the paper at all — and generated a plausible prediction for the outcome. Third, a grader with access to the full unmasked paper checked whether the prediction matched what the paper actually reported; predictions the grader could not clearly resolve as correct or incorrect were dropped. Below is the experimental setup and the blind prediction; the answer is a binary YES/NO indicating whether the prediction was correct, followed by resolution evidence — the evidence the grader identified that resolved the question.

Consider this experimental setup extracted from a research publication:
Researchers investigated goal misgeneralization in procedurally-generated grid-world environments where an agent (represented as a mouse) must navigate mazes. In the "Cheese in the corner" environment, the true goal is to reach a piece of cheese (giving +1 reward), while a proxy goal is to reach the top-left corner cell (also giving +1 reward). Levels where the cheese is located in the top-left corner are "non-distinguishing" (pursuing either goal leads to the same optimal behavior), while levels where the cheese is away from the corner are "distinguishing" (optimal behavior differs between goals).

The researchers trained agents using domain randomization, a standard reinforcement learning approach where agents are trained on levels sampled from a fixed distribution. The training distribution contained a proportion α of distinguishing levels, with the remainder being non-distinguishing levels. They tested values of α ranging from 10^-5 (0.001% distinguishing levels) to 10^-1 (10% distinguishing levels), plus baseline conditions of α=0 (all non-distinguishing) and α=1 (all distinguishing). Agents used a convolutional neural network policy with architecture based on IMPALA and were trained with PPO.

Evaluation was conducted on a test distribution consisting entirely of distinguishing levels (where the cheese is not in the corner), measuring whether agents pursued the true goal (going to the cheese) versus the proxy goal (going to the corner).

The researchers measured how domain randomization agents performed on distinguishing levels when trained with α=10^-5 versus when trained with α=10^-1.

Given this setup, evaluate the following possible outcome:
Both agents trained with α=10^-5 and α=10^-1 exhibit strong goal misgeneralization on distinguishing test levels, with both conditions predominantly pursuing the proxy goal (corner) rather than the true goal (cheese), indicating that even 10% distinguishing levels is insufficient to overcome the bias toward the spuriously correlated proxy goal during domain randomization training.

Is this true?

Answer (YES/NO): NO